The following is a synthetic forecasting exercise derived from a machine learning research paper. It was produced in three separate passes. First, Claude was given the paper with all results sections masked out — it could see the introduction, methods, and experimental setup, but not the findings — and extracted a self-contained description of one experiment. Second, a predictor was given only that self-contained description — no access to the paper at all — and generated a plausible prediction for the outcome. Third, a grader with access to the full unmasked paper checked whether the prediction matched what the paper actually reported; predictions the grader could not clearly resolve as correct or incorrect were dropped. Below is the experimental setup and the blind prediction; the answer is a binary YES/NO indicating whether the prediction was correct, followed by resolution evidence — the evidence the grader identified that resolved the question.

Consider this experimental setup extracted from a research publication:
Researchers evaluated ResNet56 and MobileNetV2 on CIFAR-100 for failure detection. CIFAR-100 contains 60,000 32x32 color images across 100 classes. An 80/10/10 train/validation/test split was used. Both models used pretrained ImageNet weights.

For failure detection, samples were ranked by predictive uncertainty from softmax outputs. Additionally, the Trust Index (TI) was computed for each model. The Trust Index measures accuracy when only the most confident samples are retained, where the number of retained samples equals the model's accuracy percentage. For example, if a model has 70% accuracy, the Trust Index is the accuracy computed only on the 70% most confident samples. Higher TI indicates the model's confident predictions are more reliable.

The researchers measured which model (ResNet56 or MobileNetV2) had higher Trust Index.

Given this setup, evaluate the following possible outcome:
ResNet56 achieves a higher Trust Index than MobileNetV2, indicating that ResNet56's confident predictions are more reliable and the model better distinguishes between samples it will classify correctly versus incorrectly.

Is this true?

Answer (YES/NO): YES